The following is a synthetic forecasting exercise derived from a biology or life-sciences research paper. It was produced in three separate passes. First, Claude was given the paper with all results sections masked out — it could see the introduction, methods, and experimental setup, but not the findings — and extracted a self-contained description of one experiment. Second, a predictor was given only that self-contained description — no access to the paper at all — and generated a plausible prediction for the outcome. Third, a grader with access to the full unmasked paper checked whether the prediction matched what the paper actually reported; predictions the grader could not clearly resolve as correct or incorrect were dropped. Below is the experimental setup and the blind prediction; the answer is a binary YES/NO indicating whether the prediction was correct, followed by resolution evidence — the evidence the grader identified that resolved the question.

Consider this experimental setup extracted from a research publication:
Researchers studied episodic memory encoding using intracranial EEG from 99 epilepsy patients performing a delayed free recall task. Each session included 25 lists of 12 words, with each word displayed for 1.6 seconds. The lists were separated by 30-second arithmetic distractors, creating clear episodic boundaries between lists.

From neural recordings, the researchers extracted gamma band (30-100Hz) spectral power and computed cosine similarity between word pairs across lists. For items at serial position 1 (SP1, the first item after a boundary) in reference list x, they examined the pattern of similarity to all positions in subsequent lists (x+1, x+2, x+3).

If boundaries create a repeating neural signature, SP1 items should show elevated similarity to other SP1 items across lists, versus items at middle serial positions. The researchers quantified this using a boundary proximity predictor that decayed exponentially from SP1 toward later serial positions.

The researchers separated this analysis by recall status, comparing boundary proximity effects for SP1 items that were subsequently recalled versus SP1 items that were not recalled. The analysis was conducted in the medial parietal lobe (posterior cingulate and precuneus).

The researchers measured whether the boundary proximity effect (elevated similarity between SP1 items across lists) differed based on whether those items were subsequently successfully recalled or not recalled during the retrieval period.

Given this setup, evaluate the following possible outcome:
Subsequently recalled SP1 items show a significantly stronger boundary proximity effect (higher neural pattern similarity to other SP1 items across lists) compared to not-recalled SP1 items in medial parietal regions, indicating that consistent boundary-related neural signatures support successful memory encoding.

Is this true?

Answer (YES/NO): YES